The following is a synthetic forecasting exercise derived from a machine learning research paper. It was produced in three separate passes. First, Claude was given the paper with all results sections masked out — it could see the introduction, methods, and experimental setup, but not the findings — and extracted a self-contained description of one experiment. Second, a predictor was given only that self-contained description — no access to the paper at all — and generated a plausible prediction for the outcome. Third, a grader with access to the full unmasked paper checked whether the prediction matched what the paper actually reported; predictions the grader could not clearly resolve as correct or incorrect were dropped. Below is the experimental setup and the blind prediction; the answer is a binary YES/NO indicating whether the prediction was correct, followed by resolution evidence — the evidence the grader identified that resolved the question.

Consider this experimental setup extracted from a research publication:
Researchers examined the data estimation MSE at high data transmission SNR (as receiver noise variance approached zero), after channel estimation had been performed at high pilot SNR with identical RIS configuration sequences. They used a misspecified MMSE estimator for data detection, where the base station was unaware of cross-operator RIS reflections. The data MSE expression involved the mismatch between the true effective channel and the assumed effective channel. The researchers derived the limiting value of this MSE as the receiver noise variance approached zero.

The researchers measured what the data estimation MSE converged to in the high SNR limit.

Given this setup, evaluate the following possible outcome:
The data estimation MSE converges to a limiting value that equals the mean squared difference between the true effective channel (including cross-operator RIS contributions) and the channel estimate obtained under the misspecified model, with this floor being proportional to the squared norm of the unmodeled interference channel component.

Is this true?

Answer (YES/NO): NO